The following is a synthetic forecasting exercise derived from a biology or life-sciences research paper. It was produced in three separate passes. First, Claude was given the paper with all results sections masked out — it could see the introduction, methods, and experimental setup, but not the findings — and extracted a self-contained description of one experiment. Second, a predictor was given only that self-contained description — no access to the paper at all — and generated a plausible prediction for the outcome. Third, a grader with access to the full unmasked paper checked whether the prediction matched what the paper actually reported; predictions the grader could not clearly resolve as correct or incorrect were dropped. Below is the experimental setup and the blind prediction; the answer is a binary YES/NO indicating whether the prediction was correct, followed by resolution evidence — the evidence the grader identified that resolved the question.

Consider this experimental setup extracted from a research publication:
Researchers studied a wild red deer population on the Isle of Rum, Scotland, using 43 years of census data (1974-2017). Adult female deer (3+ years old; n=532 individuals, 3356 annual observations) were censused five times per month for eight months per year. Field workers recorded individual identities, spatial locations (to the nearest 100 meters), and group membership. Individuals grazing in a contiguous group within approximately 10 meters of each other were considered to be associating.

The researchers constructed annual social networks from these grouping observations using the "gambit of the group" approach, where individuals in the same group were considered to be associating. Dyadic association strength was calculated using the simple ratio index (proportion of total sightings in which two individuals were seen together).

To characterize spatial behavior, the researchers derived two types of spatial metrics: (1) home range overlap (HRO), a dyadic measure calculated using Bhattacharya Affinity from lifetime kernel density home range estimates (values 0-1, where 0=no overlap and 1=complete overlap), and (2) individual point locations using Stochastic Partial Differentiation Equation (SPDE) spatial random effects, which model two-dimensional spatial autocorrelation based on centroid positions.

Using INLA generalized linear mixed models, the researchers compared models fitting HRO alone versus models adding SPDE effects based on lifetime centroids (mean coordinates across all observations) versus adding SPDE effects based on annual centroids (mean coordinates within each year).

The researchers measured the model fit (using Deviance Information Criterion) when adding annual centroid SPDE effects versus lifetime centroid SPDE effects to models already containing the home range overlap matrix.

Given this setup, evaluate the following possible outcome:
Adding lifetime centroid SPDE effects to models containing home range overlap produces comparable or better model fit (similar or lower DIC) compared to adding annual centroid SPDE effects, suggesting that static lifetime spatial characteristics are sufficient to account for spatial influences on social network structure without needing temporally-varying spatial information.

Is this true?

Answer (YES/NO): NO